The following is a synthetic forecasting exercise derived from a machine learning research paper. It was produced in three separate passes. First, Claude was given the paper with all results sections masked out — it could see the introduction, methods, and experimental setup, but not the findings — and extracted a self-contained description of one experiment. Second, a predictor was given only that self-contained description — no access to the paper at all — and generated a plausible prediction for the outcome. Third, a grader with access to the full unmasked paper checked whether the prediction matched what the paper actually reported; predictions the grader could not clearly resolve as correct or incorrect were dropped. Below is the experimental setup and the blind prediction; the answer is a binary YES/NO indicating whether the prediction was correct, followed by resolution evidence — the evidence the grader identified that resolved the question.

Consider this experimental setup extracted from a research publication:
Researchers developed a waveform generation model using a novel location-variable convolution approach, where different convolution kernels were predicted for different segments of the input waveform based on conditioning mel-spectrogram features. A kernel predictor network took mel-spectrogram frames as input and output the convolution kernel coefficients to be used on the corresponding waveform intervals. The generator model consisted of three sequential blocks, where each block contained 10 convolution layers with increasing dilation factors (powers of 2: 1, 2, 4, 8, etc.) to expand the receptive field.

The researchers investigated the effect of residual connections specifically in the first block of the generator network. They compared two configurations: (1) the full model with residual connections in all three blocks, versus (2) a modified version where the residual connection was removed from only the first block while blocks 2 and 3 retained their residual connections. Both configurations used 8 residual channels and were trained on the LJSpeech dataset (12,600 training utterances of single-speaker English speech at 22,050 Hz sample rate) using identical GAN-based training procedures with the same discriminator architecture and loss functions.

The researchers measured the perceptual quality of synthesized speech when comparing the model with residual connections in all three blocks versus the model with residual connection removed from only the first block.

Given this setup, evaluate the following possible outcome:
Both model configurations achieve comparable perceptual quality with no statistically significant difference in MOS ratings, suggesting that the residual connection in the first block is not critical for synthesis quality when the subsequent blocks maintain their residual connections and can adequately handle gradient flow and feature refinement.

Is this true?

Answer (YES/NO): NO